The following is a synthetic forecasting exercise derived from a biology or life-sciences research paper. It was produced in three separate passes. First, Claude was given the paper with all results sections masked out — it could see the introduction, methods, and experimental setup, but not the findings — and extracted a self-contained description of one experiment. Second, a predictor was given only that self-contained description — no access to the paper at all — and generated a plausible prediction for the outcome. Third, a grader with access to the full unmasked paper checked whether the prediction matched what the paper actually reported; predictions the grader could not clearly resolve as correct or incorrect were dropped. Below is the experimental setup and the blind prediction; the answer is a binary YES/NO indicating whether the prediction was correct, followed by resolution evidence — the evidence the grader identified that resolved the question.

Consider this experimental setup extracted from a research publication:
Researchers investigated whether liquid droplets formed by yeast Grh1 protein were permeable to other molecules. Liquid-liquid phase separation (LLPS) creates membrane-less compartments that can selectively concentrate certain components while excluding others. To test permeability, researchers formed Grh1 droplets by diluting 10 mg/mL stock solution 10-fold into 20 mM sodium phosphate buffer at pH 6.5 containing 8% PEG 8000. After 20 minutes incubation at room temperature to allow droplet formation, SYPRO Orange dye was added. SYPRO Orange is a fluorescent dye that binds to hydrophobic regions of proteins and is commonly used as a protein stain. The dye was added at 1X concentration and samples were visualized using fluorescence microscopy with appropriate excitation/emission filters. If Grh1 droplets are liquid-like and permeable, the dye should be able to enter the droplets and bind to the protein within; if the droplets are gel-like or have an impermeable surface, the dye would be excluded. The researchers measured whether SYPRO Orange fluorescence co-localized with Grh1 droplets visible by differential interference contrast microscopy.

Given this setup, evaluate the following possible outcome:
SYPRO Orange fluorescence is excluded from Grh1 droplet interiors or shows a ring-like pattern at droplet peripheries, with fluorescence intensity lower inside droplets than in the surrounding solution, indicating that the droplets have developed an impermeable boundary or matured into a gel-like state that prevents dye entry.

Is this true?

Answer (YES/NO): NO